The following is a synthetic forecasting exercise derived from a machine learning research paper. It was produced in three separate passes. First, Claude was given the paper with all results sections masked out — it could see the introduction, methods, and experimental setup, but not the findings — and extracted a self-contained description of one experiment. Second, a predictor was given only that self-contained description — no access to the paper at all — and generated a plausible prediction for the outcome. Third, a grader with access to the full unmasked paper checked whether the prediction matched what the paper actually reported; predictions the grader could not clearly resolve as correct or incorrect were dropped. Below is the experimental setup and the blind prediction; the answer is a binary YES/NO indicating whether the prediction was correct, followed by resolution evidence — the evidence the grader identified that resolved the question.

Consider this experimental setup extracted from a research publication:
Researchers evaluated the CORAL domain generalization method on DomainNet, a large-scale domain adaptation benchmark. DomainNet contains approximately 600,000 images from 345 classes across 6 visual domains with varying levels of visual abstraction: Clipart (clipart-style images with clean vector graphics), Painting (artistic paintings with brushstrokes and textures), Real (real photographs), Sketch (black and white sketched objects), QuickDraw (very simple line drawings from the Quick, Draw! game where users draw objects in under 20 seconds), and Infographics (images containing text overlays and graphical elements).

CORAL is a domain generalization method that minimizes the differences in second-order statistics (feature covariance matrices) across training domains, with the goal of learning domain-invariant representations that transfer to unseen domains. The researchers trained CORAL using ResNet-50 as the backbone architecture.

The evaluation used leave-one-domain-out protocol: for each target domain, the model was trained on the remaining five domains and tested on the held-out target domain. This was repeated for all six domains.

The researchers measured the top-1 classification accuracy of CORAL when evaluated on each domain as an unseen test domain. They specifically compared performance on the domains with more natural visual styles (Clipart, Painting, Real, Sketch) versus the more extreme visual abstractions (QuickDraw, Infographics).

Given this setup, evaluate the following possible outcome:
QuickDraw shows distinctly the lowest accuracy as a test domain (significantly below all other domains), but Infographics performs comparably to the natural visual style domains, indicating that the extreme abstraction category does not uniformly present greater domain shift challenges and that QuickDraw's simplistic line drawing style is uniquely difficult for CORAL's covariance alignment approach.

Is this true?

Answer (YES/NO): NO